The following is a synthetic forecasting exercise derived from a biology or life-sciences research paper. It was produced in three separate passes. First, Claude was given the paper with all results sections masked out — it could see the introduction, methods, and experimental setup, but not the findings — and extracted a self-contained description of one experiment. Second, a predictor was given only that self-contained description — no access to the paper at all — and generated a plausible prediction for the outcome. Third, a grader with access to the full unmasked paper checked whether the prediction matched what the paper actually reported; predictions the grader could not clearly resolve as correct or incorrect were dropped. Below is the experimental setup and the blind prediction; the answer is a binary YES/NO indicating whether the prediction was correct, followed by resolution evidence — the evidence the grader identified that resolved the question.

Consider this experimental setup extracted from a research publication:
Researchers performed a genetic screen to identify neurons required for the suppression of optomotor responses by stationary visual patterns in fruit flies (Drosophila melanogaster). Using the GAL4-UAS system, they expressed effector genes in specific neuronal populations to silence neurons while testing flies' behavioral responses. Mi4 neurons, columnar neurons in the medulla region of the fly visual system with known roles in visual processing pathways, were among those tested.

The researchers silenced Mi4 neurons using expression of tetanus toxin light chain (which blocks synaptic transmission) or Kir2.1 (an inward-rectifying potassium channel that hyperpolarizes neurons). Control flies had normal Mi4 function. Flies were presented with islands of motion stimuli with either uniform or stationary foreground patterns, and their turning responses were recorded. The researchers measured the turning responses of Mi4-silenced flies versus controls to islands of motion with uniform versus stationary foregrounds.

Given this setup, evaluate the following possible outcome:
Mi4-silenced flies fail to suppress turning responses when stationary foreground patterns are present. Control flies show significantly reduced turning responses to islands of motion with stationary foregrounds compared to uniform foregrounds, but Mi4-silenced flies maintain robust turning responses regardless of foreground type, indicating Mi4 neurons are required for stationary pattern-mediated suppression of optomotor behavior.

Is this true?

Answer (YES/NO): YES